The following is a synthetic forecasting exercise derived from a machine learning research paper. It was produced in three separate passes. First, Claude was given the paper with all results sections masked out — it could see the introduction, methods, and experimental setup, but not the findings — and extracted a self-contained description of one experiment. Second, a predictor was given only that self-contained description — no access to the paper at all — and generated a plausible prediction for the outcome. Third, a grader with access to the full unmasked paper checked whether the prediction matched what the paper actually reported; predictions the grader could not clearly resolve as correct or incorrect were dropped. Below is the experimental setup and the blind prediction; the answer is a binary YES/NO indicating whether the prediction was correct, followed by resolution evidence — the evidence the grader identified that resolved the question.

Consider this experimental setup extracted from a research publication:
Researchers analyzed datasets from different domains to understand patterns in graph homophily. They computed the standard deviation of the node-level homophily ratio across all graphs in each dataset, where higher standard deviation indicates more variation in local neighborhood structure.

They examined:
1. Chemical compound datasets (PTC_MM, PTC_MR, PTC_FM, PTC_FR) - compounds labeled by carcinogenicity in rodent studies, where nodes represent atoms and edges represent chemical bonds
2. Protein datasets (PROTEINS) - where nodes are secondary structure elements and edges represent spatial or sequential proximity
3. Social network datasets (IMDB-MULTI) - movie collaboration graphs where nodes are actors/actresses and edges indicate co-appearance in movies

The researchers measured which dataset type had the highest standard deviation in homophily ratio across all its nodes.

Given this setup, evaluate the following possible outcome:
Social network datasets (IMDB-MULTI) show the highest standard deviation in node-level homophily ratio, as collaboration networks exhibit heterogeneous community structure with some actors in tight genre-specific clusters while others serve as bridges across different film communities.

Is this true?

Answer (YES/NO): NO